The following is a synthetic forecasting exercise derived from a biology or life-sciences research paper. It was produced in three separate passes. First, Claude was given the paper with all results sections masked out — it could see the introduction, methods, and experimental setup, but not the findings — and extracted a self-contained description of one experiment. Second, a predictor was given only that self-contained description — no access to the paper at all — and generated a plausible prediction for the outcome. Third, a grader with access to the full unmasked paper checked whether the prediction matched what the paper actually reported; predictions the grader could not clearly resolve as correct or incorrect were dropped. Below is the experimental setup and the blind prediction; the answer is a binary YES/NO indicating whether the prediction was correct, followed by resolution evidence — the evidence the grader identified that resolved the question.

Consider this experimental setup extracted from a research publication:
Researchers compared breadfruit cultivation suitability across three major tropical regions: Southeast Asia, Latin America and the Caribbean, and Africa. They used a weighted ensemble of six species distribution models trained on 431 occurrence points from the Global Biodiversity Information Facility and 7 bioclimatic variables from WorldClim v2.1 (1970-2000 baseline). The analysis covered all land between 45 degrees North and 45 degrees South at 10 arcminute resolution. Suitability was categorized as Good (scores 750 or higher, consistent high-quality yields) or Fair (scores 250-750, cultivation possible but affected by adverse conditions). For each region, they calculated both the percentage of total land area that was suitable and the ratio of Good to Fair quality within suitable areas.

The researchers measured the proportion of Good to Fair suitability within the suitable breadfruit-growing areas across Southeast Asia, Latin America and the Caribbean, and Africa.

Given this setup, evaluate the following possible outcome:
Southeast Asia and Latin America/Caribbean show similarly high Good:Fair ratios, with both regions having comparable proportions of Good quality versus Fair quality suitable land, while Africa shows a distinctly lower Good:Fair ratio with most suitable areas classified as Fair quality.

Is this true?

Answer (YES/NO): NO